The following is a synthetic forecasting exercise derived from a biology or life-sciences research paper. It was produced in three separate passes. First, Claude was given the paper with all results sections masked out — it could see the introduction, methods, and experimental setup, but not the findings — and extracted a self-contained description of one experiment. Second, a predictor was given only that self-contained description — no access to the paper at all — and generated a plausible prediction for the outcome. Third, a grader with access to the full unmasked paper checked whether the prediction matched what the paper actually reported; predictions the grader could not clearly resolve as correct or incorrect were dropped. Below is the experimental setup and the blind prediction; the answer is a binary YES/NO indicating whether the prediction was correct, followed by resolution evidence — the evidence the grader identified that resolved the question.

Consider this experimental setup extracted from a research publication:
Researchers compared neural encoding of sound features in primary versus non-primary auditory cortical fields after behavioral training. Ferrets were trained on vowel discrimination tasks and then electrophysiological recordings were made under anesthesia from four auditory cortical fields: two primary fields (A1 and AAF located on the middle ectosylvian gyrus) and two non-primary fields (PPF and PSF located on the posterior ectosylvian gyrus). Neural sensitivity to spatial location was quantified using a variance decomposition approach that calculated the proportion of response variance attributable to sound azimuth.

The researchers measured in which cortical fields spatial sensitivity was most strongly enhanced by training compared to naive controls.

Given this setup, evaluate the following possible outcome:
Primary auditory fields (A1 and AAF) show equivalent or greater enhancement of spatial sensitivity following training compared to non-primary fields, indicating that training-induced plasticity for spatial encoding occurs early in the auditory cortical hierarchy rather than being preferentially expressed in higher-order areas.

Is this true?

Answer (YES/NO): NO